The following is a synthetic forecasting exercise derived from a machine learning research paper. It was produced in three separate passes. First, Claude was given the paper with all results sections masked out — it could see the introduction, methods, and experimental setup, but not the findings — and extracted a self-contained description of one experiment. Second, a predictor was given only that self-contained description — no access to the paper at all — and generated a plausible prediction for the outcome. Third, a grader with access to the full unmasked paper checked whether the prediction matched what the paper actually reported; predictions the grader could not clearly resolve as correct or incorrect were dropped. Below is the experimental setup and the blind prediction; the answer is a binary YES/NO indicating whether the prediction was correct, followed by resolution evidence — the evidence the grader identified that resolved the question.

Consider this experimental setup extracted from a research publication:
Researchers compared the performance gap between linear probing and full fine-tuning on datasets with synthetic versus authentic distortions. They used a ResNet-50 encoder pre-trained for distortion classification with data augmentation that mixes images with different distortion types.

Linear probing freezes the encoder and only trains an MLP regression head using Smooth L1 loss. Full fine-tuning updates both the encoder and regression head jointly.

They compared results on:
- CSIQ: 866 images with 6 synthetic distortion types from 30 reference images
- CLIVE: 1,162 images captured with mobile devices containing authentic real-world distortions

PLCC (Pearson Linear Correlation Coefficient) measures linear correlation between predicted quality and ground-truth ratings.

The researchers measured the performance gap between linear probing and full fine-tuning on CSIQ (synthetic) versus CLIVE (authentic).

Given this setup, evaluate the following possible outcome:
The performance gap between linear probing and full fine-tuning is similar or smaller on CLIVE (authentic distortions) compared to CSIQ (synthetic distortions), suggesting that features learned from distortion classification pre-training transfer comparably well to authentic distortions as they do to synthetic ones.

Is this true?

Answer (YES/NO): NO